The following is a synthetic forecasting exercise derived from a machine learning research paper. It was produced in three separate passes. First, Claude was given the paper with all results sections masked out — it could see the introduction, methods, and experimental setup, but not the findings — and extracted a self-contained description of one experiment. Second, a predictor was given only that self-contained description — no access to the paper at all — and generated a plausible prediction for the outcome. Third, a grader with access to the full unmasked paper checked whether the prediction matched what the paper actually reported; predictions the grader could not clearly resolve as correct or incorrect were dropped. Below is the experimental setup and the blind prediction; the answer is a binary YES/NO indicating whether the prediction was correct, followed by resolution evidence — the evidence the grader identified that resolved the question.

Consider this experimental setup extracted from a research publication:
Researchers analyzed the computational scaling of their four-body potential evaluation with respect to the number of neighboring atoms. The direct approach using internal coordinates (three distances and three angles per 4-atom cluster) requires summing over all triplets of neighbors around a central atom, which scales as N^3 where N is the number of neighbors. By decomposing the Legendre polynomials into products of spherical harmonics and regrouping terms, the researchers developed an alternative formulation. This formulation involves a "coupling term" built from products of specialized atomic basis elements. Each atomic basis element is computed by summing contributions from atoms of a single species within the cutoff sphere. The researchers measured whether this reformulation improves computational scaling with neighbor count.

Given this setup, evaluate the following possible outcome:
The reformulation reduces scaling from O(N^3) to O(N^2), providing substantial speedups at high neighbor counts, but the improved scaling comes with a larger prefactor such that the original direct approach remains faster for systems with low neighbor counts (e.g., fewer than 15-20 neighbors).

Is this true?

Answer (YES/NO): NO